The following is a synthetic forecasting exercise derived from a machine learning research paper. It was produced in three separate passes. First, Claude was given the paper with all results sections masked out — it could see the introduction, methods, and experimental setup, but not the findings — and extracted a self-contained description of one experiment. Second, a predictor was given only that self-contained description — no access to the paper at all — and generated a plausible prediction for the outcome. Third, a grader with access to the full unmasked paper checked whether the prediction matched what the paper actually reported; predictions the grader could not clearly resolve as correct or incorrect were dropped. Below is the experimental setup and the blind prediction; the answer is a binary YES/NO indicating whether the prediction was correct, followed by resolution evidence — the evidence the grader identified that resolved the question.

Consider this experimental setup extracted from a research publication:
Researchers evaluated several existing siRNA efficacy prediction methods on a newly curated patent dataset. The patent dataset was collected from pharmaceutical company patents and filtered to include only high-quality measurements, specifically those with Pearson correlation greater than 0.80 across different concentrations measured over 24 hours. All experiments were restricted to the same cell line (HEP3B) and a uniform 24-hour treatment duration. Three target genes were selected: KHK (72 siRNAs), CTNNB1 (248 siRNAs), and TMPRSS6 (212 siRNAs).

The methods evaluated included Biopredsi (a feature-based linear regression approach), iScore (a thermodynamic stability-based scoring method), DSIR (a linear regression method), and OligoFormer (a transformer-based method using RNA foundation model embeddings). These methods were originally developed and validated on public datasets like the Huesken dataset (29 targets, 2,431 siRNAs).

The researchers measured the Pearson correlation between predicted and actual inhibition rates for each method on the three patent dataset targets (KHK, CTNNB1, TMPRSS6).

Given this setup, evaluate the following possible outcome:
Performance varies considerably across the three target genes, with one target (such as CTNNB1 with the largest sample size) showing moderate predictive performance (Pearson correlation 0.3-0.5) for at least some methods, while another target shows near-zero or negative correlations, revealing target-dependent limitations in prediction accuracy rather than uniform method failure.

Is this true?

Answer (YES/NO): NO